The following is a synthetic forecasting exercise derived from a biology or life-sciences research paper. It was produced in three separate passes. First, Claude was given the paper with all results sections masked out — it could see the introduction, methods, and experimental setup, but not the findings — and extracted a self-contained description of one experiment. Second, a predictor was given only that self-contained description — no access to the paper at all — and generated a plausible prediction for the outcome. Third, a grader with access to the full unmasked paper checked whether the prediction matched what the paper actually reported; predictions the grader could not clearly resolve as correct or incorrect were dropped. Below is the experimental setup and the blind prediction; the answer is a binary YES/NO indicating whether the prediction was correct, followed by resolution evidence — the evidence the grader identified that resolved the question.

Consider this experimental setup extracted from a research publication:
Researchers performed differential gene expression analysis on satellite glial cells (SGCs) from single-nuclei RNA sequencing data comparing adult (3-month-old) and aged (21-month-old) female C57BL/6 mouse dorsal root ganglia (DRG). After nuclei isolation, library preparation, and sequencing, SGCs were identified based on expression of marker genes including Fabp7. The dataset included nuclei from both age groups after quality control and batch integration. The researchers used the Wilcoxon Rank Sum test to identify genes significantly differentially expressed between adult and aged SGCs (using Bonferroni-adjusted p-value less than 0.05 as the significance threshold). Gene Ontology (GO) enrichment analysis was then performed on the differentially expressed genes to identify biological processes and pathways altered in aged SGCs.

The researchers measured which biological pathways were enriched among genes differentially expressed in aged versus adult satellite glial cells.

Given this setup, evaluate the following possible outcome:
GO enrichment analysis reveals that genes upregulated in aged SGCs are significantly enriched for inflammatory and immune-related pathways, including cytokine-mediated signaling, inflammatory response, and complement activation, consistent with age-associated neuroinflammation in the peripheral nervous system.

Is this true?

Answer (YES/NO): NO